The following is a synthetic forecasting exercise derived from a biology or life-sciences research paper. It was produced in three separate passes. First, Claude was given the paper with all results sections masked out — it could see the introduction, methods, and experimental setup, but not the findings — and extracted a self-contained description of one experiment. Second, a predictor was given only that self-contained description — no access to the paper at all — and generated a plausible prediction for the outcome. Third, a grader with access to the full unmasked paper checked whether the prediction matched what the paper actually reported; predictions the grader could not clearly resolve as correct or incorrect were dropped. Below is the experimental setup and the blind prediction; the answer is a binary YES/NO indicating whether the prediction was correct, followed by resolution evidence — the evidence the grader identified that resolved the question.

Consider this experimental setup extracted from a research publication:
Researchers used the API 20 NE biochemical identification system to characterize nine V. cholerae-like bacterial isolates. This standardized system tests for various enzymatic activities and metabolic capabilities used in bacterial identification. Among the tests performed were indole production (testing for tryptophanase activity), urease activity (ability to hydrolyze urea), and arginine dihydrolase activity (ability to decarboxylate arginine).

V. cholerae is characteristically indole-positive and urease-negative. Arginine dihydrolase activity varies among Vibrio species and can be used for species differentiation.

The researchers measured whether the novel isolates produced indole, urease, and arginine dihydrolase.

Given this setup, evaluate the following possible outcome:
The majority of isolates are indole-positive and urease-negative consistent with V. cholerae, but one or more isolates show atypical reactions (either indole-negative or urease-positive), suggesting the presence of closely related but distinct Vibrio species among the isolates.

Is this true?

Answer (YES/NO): NO